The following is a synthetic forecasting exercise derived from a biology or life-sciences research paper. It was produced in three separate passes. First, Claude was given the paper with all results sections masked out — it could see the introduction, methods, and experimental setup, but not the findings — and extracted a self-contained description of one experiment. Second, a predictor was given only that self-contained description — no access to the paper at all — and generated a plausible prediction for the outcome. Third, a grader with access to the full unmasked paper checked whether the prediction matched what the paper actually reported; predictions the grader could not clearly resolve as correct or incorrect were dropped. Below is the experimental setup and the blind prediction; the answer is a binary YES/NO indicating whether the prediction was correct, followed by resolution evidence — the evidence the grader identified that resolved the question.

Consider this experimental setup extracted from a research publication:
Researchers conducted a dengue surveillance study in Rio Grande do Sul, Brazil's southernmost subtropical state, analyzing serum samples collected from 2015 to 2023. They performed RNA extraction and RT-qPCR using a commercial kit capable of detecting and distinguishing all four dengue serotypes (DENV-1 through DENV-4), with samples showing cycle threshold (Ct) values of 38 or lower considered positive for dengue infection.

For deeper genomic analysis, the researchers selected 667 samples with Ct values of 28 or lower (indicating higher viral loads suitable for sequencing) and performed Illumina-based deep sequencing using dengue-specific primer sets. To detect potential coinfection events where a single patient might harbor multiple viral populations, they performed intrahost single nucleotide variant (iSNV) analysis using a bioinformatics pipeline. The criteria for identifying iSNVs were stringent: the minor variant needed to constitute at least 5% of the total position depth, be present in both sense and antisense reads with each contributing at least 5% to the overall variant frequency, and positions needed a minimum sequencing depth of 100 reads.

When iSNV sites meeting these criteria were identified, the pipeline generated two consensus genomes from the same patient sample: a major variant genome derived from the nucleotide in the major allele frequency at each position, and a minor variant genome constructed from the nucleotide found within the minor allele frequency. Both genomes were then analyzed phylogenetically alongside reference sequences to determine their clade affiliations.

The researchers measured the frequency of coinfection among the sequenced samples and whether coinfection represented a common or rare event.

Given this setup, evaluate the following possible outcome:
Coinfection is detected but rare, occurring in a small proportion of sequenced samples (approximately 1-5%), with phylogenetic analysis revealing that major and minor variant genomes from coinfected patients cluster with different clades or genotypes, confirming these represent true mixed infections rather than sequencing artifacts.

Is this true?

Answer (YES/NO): NO